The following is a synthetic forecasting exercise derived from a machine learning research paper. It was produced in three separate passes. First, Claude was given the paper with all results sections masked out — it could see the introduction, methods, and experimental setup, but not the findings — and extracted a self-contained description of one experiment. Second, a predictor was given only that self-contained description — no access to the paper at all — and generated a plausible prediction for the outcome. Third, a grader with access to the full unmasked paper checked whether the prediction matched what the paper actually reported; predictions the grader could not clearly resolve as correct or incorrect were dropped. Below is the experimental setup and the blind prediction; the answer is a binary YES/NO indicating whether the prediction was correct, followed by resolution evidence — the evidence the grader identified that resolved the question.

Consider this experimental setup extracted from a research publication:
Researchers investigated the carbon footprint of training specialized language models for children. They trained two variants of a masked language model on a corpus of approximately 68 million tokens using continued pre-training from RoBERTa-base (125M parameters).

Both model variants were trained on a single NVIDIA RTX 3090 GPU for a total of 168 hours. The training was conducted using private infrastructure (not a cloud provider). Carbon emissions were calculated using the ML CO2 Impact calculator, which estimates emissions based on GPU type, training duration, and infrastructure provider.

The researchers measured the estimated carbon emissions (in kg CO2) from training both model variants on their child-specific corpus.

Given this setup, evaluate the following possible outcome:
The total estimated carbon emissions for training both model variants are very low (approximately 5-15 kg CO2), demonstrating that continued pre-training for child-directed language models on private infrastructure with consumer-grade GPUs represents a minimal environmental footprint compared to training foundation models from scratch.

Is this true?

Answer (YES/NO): NO